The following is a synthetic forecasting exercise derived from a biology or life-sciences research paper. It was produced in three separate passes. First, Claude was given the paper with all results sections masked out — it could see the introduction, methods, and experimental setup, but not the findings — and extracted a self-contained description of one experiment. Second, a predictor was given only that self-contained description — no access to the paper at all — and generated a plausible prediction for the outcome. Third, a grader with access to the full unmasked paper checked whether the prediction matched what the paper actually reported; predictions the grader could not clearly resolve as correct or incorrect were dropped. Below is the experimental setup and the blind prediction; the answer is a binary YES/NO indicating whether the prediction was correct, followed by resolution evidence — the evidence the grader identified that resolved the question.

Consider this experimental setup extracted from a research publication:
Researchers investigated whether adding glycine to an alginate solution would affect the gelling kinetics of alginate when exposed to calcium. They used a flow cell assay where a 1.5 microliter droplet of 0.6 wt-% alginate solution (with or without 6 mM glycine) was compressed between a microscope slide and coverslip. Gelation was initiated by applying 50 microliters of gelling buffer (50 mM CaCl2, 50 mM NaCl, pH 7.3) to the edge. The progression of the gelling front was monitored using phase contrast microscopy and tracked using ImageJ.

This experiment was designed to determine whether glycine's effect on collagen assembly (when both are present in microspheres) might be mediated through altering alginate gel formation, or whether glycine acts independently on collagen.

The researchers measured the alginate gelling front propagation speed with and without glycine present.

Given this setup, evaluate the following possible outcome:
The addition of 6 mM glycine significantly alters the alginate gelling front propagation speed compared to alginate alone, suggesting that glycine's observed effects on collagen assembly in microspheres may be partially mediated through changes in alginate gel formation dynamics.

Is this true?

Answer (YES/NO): NO